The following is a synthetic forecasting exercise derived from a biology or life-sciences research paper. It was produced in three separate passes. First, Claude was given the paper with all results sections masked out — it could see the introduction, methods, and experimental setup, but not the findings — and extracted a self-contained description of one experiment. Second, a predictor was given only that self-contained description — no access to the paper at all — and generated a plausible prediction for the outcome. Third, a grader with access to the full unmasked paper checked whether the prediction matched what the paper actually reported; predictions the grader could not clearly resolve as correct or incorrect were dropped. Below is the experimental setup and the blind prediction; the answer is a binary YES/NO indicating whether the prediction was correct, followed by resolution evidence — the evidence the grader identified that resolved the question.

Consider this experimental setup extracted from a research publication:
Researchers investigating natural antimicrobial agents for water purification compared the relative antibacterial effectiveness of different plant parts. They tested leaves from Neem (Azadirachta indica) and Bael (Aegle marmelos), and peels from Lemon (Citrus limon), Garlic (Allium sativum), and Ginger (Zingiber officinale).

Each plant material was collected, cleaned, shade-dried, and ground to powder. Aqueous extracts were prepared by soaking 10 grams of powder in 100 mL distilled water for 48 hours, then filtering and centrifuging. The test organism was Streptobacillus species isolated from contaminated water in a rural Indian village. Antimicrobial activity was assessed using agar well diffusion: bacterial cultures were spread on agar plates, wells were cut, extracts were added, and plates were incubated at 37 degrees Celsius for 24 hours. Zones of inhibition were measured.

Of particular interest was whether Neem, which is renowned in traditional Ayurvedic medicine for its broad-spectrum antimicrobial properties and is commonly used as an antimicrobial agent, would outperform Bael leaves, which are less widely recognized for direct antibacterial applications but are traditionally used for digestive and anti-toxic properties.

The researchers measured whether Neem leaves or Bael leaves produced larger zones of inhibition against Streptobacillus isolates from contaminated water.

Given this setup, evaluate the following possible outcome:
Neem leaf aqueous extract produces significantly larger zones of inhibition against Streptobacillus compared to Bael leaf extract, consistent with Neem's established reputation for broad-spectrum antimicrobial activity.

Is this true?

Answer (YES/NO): NO